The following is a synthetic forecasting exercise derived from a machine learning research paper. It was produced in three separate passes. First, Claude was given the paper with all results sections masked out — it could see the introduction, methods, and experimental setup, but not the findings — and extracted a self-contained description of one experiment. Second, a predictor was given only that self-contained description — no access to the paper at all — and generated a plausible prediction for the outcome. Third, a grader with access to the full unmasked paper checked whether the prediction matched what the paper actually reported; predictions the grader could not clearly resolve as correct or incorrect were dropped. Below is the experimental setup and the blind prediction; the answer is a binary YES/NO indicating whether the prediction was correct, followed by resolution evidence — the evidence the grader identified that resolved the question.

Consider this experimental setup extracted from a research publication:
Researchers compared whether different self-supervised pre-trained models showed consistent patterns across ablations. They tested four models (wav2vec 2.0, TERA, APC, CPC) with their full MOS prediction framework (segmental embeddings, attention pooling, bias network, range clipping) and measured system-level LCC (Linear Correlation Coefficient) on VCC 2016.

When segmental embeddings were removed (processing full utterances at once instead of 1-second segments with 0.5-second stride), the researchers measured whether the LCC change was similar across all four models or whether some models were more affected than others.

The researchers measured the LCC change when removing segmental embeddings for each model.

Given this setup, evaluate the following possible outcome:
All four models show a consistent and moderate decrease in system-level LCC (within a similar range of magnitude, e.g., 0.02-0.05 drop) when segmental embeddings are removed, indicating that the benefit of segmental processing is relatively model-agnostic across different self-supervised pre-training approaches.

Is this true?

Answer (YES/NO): NO